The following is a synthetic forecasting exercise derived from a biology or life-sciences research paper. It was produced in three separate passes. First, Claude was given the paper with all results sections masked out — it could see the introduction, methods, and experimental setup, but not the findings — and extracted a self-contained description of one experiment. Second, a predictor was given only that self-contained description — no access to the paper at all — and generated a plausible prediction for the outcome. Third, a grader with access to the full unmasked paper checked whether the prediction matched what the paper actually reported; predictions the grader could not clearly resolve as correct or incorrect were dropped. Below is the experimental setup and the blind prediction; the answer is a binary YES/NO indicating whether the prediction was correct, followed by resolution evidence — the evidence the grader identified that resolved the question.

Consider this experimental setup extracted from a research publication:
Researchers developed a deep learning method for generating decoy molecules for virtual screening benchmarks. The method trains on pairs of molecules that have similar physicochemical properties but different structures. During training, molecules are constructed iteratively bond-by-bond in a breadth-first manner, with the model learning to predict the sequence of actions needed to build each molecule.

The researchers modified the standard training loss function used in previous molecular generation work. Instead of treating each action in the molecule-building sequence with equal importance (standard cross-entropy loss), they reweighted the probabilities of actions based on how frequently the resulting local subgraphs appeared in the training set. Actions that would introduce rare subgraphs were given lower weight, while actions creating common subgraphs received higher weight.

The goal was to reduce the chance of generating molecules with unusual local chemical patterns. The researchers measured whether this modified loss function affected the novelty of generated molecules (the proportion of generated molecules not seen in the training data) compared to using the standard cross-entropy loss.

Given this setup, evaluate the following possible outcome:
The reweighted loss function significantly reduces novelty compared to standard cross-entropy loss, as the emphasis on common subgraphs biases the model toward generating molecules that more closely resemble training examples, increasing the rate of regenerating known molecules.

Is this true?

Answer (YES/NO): NO